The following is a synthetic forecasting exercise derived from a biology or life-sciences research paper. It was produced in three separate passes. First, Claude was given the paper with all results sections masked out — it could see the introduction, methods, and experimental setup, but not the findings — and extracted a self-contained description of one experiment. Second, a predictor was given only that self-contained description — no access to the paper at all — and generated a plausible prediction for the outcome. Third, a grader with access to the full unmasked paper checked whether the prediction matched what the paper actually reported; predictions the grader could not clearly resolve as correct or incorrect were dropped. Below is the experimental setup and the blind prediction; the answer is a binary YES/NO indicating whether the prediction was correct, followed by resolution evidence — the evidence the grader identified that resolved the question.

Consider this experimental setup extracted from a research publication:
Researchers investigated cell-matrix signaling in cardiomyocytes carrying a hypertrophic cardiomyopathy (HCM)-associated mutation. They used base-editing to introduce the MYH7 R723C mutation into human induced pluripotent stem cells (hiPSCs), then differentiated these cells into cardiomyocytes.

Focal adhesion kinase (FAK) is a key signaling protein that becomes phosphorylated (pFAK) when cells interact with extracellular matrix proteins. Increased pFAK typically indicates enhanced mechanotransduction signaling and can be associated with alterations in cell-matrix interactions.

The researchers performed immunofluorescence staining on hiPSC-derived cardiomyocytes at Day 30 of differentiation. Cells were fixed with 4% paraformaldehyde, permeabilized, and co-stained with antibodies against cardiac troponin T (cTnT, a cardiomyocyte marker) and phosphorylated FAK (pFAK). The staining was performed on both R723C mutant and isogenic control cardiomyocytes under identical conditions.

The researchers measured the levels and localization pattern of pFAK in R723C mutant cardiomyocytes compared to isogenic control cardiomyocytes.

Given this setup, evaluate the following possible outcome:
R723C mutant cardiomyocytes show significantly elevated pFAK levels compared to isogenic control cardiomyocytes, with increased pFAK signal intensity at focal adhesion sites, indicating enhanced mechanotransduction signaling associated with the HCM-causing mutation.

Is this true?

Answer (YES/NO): NO